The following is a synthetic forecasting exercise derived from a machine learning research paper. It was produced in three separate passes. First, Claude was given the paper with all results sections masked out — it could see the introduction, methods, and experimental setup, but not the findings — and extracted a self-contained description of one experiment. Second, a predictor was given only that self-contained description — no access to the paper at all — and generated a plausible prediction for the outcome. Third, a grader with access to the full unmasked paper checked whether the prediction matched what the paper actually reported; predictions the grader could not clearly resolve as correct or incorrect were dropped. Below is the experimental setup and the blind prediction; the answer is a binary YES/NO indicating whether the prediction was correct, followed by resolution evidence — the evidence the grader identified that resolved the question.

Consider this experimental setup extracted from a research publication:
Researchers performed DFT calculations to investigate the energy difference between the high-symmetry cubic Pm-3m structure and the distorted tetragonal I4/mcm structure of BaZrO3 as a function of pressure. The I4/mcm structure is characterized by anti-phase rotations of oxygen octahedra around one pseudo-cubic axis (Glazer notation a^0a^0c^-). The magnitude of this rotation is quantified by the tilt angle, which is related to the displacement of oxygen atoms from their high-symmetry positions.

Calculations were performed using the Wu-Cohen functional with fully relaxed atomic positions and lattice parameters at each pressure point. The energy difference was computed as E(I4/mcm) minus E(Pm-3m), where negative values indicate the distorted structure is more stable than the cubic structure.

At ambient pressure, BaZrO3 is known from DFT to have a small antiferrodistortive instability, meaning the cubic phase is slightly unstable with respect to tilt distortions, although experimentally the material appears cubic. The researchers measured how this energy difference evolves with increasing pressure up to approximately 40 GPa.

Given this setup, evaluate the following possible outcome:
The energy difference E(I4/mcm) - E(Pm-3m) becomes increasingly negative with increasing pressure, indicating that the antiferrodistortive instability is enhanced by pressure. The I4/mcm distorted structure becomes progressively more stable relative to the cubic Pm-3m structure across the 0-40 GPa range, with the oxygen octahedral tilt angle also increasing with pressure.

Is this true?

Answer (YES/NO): YES